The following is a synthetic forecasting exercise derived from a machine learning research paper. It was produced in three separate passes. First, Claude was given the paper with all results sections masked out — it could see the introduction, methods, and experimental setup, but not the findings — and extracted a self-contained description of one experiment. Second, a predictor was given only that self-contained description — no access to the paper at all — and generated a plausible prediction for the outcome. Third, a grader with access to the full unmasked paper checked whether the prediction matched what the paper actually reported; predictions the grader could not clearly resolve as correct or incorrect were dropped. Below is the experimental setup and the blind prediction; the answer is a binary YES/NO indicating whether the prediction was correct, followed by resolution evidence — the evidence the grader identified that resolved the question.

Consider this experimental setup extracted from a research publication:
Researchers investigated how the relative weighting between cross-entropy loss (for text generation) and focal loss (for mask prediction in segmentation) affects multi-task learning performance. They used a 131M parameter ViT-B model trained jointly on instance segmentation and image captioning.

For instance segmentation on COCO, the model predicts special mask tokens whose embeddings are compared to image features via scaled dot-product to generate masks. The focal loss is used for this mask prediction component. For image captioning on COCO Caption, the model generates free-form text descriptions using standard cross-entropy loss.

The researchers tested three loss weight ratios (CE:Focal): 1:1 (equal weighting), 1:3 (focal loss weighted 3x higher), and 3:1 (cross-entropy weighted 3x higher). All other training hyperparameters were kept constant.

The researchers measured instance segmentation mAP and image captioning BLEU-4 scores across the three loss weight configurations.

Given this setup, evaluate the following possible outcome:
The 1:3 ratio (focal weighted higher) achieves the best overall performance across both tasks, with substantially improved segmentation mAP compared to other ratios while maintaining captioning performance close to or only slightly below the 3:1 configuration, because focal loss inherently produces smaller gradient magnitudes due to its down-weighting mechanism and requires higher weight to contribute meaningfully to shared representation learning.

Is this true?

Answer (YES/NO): NO